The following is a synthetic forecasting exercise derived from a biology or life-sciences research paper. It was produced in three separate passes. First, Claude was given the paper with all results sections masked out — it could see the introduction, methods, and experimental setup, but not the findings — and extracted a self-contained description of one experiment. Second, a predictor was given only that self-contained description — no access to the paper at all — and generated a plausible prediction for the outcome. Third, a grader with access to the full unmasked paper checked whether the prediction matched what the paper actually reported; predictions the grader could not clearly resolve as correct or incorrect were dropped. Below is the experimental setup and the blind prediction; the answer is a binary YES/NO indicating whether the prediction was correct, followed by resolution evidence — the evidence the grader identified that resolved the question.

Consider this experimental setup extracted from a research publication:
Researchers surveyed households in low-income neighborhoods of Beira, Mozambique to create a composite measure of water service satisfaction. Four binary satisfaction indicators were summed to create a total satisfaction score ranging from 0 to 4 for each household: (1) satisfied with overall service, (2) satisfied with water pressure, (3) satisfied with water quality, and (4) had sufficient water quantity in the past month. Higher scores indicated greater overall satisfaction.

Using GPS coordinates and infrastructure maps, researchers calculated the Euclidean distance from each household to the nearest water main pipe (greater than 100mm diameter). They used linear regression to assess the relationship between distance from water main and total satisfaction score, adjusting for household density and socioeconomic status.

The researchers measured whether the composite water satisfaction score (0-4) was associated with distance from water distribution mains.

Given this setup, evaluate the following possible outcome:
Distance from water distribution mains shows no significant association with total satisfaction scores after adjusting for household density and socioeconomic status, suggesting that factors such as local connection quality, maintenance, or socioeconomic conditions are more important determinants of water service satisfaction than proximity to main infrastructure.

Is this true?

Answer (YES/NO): NO